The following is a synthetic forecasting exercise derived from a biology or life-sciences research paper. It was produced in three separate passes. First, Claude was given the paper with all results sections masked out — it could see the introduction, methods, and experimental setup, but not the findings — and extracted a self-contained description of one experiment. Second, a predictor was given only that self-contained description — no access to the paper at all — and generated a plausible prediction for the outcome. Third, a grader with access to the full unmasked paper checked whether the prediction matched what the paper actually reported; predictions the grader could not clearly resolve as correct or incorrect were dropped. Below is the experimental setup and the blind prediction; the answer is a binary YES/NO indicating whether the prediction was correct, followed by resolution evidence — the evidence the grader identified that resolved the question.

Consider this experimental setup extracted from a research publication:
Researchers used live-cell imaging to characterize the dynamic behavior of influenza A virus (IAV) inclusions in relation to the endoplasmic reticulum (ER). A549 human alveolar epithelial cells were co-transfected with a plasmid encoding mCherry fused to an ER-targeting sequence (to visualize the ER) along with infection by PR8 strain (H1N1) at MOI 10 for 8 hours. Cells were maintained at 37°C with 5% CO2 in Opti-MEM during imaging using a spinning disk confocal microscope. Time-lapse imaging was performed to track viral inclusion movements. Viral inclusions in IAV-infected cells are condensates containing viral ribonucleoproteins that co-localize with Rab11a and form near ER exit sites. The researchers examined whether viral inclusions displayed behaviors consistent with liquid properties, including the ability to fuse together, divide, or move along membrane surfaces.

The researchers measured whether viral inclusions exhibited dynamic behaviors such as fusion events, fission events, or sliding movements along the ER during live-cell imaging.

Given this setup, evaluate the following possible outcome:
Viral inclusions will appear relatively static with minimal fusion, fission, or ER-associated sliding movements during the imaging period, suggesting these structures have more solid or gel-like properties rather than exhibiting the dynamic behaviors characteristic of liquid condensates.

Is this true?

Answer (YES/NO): NO